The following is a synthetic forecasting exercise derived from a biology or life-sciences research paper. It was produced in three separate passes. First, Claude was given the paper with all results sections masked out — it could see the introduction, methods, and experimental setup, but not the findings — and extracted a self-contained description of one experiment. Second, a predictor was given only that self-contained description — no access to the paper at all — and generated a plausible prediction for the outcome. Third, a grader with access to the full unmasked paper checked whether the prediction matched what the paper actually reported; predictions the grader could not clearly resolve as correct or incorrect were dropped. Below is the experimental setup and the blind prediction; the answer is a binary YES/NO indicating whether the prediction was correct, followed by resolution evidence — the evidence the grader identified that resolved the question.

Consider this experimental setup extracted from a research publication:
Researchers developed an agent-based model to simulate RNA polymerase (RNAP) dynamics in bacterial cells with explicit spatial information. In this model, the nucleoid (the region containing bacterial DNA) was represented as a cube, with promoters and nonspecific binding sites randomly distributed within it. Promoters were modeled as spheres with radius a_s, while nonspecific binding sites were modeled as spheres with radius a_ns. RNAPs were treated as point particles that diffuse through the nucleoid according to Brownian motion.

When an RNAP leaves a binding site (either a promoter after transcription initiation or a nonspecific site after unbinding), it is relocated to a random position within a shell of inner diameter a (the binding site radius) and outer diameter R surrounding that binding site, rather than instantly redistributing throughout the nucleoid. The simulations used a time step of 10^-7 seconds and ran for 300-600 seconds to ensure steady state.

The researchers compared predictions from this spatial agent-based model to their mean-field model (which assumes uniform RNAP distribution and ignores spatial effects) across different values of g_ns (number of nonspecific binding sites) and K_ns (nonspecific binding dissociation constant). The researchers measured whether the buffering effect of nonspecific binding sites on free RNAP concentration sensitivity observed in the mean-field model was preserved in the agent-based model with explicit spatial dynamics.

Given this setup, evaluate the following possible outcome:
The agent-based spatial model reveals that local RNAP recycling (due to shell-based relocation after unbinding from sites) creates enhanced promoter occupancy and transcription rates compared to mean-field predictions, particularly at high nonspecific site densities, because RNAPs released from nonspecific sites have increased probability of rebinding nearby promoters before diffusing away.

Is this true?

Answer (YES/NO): NO